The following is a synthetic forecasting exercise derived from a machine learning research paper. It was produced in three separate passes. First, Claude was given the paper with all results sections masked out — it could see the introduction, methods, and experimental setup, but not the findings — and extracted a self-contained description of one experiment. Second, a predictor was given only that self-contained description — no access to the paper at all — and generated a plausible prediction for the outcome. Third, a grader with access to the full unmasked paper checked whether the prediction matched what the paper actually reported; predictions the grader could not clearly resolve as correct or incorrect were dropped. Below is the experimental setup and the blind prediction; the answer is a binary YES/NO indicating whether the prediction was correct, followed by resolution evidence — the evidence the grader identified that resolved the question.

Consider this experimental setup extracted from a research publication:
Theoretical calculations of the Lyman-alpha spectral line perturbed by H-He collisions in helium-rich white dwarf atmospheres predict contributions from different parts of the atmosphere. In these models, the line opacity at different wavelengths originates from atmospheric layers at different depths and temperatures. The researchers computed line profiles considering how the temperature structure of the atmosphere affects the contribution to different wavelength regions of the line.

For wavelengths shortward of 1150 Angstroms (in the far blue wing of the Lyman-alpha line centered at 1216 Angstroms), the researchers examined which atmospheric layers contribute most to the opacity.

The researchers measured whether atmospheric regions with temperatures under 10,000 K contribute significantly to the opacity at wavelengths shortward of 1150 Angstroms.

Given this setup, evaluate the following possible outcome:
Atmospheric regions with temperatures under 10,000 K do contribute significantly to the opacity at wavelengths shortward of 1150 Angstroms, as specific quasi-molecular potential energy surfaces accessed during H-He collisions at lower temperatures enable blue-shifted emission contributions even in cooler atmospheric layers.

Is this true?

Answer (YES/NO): NO